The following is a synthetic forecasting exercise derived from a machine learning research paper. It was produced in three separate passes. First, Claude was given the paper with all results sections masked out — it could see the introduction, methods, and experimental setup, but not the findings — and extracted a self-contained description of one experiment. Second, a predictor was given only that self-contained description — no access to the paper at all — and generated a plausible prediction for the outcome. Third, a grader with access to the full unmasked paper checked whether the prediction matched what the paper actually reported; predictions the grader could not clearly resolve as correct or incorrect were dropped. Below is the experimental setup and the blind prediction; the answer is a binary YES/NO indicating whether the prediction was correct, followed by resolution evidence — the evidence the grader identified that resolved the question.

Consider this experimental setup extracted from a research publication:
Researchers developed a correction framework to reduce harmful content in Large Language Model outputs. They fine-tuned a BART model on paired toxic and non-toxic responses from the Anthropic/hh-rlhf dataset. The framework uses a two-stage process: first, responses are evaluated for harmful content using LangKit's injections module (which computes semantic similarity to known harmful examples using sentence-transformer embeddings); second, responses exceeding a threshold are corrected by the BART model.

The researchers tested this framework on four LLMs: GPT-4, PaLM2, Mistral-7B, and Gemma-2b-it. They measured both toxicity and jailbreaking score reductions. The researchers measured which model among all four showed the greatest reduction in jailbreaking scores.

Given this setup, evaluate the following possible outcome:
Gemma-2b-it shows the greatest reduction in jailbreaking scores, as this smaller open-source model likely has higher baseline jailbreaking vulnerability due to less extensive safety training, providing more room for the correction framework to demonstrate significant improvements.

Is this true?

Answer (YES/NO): NO